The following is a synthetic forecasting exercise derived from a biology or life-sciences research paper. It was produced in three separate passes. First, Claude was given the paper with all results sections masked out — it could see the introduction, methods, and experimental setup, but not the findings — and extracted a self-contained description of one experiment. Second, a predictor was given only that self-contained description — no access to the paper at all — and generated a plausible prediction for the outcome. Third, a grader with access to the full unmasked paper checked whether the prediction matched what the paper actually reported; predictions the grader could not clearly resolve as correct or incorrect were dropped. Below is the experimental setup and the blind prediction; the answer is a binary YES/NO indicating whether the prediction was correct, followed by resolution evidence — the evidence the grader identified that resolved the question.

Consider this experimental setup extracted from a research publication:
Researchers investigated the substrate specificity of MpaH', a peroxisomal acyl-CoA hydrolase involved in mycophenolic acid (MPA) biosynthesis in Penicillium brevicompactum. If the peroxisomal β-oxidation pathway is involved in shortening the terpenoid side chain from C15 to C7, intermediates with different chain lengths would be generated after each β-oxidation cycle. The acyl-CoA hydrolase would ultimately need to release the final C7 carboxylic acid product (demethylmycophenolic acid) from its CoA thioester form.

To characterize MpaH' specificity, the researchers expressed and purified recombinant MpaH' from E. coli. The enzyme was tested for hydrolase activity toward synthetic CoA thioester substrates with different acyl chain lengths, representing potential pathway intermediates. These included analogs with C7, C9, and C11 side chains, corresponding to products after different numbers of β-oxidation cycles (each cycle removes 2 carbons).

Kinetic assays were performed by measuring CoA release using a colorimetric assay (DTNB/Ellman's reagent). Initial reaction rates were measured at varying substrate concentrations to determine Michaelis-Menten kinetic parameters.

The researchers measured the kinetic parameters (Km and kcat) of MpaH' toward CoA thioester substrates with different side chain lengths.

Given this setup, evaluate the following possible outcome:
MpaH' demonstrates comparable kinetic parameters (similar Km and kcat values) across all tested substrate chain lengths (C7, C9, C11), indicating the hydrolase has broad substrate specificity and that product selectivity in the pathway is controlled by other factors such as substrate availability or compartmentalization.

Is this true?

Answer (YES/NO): NO